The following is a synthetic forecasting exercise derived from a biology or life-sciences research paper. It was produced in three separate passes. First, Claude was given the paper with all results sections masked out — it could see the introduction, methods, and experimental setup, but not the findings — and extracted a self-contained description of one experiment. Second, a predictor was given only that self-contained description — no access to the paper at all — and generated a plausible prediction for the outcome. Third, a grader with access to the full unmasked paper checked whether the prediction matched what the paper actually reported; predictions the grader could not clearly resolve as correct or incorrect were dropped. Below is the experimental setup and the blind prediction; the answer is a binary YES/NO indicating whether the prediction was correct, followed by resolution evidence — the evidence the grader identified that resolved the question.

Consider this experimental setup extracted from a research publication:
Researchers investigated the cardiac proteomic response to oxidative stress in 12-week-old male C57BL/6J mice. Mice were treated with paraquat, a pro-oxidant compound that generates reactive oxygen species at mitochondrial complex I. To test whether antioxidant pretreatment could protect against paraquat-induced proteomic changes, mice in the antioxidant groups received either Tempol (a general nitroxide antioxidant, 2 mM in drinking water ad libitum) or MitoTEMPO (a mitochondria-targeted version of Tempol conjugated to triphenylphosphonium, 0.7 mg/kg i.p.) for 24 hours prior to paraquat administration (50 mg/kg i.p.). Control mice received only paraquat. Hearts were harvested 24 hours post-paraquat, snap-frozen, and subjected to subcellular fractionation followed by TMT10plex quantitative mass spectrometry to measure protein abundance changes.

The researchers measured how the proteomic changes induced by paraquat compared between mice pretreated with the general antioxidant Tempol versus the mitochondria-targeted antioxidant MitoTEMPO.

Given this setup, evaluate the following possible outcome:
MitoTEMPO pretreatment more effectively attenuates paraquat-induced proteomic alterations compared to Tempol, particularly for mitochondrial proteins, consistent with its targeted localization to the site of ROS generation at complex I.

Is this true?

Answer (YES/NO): NO